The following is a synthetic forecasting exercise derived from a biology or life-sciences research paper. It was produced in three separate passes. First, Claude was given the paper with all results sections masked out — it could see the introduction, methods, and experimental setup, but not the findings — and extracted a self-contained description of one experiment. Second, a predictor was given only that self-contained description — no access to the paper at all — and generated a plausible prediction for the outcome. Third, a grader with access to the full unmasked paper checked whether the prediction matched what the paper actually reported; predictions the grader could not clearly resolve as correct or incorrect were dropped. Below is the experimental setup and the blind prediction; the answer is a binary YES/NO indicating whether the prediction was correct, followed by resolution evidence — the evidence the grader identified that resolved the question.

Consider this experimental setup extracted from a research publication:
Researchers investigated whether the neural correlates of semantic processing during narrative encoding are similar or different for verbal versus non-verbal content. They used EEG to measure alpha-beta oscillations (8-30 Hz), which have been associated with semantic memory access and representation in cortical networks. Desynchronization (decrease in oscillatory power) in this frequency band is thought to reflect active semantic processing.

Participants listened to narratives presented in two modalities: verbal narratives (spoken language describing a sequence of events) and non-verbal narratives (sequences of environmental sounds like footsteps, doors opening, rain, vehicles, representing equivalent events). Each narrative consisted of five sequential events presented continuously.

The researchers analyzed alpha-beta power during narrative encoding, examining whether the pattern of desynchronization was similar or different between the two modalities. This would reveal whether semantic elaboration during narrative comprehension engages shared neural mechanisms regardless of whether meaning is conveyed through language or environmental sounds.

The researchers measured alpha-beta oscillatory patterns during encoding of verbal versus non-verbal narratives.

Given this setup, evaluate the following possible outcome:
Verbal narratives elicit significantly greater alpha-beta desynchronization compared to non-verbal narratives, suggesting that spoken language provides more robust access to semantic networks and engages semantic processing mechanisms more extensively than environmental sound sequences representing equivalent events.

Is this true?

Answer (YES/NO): NO